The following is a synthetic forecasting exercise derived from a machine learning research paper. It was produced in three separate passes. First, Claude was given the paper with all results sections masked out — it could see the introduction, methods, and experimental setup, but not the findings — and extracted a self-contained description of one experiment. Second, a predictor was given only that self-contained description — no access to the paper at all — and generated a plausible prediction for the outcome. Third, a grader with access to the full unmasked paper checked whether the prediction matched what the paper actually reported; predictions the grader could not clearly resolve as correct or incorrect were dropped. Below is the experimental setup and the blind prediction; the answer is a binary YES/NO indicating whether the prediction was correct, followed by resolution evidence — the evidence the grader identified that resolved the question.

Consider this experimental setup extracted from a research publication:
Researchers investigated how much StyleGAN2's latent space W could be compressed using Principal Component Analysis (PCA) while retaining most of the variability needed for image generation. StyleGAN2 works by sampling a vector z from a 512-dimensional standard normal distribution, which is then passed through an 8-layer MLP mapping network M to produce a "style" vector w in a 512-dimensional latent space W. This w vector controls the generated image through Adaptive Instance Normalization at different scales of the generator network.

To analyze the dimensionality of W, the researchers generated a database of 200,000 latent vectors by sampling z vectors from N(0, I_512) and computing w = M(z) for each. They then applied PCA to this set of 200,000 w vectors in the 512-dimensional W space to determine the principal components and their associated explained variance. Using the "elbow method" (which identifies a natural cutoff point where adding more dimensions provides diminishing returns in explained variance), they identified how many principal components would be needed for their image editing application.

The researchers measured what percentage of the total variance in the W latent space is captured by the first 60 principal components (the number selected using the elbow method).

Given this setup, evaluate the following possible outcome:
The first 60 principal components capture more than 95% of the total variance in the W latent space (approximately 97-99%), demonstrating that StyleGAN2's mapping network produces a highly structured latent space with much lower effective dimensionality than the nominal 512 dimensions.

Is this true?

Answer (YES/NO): NO